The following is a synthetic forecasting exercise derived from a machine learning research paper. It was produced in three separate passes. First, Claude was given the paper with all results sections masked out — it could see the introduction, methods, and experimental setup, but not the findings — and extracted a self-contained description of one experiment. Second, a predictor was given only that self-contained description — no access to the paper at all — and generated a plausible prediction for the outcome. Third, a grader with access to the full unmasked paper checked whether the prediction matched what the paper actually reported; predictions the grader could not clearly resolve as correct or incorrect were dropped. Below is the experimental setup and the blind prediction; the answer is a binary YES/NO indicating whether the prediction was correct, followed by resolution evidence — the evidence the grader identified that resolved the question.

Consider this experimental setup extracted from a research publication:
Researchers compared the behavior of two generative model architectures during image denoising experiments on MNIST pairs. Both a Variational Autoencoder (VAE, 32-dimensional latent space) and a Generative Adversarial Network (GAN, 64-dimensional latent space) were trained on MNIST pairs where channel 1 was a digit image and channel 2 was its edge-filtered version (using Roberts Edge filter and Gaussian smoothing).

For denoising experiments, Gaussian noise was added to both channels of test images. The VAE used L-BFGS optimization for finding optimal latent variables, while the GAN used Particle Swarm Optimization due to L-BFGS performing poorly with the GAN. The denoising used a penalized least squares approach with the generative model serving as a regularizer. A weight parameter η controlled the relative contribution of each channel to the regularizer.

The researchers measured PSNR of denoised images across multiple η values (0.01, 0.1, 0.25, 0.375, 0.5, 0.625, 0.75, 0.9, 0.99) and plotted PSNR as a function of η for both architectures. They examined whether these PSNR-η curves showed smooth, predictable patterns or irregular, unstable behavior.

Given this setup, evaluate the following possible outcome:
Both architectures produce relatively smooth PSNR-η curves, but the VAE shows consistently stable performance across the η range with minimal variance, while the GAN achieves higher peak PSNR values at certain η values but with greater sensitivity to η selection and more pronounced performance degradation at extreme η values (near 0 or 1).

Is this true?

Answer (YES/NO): NO